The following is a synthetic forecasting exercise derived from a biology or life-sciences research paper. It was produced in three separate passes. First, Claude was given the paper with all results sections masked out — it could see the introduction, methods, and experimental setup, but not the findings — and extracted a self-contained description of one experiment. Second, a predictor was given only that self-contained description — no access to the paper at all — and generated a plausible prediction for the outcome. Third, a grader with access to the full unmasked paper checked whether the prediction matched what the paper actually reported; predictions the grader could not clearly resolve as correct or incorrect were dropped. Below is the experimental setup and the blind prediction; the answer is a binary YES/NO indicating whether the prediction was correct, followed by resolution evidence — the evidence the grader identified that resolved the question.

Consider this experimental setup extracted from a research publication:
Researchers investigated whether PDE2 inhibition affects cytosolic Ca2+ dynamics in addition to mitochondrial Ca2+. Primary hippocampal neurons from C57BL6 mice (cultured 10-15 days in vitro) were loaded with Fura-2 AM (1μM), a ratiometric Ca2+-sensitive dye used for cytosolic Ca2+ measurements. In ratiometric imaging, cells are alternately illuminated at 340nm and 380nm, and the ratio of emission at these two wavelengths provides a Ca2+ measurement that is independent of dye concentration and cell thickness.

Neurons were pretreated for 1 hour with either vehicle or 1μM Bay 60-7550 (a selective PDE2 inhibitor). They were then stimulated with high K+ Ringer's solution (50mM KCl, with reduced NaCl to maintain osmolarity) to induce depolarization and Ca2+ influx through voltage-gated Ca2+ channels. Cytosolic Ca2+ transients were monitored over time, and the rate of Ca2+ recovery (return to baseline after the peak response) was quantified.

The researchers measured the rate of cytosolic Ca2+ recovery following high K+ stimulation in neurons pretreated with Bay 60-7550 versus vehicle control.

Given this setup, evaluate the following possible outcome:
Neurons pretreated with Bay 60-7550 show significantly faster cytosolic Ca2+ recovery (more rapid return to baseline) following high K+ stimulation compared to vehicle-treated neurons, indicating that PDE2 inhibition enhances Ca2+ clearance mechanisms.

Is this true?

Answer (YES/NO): NO